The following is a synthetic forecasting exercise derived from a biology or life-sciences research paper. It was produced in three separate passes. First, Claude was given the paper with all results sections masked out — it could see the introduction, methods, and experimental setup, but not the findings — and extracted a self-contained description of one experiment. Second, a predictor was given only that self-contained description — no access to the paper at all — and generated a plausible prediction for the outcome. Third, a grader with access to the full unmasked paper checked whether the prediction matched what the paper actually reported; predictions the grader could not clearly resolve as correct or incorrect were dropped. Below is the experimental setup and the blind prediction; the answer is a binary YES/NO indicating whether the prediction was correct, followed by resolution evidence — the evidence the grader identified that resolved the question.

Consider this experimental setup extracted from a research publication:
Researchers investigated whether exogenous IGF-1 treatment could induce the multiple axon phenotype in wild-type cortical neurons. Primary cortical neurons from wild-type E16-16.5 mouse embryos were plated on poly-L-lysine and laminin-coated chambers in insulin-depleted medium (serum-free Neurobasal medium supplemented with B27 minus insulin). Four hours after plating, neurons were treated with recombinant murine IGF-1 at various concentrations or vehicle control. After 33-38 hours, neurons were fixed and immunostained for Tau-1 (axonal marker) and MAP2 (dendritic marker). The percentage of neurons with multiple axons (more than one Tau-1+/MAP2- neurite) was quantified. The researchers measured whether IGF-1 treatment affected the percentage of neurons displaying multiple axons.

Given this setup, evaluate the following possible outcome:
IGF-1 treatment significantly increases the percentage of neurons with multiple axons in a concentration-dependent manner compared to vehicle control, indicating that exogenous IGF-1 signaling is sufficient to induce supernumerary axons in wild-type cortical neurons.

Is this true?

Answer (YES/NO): YES